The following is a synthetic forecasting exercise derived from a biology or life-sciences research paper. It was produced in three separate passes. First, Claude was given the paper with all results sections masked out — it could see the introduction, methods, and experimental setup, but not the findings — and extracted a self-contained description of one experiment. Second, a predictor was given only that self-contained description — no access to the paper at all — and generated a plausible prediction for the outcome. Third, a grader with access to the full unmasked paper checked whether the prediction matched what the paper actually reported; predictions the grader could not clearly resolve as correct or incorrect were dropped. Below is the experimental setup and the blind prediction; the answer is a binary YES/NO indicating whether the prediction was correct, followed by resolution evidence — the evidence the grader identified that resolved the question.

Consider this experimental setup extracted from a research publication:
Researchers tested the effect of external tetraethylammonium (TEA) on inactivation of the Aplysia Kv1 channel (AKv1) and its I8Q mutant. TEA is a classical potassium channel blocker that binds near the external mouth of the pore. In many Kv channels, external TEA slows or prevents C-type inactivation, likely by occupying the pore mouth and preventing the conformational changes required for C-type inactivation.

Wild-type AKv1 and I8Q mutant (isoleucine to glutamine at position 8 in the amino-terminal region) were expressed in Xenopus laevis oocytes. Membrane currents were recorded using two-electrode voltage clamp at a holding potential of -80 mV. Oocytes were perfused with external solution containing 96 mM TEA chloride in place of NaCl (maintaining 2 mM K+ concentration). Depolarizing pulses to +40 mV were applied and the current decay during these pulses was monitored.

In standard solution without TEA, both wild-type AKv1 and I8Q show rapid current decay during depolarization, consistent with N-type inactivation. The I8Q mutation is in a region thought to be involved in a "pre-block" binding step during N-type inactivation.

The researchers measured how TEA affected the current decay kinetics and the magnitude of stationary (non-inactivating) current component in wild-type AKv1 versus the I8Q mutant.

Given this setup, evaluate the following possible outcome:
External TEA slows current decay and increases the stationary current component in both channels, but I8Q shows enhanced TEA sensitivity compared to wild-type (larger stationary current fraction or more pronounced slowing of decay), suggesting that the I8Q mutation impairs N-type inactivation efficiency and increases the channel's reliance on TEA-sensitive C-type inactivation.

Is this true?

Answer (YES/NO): NO